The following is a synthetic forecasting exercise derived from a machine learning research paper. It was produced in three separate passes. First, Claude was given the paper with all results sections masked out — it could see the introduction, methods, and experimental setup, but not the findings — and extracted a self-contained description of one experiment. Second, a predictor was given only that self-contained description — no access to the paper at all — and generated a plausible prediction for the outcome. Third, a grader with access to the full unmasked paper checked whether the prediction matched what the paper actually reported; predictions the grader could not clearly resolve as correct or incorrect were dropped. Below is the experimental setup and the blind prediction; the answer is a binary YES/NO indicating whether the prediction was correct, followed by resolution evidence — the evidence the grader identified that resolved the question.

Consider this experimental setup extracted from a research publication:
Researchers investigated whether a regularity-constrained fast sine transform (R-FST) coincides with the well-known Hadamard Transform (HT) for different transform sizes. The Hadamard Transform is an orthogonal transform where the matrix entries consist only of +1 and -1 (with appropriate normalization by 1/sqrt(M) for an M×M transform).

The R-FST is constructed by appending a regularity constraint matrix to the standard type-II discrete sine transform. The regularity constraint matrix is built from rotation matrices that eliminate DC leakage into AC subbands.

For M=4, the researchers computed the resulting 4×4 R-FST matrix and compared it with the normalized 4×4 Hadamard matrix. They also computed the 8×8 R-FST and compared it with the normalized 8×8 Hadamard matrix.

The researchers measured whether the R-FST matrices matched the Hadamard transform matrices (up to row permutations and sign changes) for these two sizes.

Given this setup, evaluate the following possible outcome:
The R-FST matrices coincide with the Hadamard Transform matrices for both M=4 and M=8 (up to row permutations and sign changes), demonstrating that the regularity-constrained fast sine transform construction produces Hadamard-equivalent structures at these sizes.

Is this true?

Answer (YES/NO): NO